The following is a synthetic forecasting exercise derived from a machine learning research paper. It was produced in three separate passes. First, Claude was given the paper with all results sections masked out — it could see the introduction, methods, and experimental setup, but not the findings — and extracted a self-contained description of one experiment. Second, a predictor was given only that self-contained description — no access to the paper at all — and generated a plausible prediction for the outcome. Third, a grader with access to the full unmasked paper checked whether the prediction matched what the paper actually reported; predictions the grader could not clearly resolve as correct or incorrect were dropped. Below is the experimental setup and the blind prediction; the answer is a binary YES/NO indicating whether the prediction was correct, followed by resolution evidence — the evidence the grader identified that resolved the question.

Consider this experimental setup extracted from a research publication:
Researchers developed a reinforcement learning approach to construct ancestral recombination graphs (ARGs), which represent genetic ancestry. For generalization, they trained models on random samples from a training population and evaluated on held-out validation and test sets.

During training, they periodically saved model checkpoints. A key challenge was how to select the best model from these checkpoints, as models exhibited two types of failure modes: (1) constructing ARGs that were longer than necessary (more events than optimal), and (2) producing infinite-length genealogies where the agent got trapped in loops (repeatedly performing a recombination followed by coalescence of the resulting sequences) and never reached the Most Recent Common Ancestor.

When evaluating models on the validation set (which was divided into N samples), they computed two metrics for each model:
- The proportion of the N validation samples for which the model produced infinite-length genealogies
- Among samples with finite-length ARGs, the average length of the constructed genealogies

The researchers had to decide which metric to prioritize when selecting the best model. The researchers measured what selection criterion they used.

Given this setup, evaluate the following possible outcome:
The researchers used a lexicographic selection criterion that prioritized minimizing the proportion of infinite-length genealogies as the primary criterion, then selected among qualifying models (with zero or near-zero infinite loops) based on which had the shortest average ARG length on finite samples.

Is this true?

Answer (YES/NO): YES